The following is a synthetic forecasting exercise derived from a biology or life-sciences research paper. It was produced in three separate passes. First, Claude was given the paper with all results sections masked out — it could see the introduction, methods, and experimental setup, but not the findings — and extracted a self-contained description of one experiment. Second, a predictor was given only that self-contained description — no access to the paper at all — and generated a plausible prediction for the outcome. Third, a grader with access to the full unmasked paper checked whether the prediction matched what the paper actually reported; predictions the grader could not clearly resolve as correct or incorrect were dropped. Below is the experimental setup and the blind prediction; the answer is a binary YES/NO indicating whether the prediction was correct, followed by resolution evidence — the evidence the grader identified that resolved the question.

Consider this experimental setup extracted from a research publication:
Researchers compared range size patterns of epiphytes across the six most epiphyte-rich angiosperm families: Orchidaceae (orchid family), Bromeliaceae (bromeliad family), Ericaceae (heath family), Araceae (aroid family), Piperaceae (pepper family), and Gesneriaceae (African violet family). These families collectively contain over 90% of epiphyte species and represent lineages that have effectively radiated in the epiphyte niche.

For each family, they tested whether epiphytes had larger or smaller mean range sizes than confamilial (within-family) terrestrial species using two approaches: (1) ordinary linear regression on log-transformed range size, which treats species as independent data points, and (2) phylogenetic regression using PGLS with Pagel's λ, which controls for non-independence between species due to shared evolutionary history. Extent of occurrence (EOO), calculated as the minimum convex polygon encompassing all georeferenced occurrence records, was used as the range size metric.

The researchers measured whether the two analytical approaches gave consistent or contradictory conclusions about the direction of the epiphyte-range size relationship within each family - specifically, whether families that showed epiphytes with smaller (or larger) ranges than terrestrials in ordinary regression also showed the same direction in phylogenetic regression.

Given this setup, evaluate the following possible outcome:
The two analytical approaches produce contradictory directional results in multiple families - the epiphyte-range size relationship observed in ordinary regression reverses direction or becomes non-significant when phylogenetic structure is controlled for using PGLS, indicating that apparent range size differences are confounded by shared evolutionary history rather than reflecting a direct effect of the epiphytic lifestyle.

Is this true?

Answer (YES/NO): NO